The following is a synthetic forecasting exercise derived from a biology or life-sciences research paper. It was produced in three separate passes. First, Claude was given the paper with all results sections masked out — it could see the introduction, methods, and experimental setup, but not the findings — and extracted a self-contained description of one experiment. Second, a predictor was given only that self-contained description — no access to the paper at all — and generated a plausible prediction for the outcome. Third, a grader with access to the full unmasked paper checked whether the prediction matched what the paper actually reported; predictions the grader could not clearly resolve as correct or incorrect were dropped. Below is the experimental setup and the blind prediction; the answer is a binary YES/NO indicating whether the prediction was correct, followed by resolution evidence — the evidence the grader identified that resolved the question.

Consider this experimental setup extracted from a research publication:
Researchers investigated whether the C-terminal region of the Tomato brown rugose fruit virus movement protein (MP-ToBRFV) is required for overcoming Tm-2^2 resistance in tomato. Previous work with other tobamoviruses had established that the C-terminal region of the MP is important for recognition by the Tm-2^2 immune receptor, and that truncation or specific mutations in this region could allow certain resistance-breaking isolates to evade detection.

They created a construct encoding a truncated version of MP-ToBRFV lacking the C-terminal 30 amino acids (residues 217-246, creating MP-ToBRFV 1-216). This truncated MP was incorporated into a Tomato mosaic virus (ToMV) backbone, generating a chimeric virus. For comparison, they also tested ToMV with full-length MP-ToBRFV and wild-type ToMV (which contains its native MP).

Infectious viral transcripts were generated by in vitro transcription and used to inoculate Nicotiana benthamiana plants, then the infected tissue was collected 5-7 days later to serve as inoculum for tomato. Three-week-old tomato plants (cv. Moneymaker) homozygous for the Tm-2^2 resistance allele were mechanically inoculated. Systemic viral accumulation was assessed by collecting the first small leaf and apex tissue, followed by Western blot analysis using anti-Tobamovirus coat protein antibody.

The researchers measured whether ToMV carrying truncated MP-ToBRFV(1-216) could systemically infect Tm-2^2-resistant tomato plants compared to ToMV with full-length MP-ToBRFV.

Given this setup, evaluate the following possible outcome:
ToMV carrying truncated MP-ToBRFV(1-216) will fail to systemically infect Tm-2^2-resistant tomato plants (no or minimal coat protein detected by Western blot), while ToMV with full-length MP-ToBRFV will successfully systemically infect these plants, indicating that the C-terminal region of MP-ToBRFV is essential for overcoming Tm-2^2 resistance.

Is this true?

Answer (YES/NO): NO